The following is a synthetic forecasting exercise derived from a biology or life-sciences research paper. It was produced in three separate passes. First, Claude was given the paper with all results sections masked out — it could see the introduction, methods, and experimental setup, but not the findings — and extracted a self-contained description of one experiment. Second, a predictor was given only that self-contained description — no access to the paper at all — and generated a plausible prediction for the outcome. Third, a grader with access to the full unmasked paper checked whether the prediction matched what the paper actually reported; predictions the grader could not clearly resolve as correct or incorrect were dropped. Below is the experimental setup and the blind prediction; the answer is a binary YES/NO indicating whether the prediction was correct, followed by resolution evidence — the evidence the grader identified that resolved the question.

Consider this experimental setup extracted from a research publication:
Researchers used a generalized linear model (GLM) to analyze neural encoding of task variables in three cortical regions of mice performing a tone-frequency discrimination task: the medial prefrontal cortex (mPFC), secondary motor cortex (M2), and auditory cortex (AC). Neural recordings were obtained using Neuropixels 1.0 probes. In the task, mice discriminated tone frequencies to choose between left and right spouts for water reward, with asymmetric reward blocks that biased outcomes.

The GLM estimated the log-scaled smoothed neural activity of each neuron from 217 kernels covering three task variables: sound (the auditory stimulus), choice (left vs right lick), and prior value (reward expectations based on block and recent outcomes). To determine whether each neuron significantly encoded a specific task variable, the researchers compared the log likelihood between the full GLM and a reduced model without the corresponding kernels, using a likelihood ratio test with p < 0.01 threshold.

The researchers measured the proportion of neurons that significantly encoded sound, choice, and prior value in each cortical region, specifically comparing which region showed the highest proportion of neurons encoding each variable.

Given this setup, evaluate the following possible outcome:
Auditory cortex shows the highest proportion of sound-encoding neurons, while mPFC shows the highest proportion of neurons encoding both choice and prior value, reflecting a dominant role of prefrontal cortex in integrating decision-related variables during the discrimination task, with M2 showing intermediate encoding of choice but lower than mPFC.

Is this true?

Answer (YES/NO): NO